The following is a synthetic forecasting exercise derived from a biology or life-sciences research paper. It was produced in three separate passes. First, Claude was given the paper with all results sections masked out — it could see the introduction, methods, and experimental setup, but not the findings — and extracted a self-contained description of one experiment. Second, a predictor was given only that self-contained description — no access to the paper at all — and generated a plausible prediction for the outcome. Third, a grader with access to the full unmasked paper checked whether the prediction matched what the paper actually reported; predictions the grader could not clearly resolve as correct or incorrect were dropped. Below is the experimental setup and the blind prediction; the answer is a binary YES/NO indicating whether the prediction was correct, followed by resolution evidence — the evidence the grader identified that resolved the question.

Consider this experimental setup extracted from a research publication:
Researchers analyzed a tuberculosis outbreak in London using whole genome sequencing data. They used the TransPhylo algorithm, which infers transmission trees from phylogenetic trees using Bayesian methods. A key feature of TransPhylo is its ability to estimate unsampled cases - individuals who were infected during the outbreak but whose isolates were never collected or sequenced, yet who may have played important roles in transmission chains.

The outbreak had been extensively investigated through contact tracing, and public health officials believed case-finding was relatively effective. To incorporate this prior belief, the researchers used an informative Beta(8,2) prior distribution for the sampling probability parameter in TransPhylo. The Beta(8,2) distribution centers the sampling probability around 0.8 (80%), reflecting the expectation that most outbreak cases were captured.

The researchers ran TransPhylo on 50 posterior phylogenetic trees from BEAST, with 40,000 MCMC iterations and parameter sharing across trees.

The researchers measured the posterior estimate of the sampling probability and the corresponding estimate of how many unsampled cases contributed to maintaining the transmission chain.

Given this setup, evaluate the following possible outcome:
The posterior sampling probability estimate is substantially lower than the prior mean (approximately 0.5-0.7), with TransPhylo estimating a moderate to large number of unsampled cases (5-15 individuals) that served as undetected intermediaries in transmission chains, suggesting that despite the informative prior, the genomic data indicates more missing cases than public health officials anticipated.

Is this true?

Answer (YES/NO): NO